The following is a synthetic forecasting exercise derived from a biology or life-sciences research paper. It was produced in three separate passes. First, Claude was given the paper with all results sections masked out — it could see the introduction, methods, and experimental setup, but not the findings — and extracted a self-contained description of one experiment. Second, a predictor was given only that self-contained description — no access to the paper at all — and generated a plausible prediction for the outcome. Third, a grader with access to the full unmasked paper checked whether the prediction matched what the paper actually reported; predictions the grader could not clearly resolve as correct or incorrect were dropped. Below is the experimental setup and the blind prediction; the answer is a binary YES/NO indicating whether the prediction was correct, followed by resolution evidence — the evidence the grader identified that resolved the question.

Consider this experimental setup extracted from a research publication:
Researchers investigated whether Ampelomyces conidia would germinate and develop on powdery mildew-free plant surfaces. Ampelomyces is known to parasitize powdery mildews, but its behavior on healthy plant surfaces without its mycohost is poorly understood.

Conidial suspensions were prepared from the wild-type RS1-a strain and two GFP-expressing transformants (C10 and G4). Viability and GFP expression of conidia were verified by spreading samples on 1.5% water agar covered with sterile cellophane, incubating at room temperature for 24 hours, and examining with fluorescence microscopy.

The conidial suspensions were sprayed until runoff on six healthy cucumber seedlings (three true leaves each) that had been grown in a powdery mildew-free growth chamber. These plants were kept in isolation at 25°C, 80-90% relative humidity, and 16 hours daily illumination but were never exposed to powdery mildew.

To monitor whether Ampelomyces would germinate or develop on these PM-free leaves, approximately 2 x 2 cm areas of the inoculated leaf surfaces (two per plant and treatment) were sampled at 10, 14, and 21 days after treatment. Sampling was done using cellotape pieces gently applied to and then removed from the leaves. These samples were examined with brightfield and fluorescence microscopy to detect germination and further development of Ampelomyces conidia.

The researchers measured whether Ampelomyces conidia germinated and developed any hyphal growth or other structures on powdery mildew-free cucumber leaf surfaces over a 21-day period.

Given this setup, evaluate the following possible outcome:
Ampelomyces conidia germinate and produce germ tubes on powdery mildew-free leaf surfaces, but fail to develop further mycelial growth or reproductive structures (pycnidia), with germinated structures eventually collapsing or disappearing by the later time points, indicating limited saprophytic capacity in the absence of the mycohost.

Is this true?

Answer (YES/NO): NO